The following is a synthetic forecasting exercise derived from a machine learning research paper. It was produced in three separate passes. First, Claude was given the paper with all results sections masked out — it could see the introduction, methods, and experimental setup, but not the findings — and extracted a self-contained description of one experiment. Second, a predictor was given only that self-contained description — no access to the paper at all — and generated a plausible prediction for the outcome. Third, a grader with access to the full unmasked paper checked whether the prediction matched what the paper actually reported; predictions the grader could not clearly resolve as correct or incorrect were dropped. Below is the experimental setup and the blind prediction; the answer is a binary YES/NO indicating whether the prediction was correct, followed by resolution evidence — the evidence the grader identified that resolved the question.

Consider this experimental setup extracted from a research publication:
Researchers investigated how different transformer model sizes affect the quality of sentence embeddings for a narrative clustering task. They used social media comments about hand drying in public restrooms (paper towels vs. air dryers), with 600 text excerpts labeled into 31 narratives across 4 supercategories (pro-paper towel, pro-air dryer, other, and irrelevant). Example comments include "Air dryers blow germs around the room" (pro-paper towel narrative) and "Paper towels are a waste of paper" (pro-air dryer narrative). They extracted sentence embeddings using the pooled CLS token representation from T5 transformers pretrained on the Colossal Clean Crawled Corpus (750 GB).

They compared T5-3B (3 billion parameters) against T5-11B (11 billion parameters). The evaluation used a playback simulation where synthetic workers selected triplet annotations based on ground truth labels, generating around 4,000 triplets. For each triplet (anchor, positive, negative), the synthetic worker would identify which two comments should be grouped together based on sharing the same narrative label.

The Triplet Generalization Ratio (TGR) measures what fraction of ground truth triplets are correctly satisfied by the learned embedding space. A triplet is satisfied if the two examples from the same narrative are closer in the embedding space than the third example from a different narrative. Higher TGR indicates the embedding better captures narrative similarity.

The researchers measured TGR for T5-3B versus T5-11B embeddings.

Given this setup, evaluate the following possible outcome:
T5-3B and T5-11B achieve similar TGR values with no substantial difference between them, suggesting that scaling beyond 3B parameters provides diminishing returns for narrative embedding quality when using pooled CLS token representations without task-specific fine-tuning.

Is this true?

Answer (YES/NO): YES